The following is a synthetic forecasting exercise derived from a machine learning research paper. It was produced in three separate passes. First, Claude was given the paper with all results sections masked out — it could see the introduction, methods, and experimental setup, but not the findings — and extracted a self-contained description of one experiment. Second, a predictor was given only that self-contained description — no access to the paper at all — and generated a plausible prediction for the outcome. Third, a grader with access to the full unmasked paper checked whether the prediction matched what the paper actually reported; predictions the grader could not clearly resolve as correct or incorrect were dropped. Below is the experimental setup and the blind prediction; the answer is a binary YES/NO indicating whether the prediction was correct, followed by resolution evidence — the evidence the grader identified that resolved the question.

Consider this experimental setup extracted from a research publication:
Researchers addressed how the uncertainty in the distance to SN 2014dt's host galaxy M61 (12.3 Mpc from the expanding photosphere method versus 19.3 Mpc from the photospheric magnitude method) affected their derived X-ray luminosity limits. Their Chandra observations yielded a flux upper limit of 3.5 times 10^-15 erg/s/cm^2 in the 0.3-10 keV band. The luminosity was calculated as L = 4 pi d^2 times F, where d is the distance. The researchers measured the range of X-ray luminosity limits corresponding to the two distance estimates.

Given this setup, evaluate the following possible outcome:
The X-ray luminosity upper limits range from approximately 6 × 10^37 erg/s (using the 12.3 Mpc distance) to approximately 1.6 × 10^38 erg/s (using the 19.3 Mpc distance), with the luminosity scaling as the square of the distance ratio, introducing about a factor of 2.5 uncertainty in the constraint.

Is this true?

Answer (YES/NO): NO